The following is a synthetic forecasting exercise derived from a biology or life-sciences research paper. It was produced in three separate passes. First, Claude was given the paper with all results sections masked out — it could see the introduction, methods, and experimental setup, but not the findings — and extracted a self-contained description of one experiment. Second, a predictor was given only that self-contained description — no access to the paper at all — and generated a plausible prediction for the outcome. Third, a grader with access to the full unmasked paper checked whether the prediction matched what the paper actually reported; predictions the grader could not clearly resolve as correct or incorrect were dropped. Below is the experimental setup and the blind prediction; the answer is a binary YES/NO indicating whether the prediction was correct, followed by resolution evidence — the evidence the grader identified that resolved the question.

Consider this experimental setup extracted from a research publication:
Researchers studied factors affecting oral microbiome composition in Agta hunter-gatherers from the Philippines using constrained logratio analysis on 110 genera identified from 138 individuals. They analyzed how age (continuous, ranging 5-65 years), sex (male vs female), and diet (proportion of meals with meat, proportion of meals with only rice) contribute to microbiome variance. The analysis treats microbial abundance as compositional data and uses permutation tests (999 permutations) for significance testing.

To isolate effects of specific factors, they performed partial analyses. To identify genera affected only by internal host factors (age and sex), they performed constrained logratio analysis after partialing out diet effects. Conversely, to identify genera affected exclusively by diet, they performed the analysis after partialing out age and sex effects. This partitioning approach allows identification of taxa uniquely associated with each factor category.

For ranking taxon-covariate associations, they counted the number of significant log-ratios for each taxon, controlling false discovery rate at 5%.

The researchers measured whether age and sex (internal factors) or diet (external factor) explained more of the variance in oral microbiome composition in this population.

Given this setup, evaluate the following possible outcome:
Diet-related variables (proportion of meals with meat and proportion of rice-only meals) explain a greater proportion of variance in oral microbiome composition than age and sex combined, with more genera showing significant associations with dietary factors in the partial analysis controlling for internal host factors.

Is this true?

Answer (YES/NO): NO